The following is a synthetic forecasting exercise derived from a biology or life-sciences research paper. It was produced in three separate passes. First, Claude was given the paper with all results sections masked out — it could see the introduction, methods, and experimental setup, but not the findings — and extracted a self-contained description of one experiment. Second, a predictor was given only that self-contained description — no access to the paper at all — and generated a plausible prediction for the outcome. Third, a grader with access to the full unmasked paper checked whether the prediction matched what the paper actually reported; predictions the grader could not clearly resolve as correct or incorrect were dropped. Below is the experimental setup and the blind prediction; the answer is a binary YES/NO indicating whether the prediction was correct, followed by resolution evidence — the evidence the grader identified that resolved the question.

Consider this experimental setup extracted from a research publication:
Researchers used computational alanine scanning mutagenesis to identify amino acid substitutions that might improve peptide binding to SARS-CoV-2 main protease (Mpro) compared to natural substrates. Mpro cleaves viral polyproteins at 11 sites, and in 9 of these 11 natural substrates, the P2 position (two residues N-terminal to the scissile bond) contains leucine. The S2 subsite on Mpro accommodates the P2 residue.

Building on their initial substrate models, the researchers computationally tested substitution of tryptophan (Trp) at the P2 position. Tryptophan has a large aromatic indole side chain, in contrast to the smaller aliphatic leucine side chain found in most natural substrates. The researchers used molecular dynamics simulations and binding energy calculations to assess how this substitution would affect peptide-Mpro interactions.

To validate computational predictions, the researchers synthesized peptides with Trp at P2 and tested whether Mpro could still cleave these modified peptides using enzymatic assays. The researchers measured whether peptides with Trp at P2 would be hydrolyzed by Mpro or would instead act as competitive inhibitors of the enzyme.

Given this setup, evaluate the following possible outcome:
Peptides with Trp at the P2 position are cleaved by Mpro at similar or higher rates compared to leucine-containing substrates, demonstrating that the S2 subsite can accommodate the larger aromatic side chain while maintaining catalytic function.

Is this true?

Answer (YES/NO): NO